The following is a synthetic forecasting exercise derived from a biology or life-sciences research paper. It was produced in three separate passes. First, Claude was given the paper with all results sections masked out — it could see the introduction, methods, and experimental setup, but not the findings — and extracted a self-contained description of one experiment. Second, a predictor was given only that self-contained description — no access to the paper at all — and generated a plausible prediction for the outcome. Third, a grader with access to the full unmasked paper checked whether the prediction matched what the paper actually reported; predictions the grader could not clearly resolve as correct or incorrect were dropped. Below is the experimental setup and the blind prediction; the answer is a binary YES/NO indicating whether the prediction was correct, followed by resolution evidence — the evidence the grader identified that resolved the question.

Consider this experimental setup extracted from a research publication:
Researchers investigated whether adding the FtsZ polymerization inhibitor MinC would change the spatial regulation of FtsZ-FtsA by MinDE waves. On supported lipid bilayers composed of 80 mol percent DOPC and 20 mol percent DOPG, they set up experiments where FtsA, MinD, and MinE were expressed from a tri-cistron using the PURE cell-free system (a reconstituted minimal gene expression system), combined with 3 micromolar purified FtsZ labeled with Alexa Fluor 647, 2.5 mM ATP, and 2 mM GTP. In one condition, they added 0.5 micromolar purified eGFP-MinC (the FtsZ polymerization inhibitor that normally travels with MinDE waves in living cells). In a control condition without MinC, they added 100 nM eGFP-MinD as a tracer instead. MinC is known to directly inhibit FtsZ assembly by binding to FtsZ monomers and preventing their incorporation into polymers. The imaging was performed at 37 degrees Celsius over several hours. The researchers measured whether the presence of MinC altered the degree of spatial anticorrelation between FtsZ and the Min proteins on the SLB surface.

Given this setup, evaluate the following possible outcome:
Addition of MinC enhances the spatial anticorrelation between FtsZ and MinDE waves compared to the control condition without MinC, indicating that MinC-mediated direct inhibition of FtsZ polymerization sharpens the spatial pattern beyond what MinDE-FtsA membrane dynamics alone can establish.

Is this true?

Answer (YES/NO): NO